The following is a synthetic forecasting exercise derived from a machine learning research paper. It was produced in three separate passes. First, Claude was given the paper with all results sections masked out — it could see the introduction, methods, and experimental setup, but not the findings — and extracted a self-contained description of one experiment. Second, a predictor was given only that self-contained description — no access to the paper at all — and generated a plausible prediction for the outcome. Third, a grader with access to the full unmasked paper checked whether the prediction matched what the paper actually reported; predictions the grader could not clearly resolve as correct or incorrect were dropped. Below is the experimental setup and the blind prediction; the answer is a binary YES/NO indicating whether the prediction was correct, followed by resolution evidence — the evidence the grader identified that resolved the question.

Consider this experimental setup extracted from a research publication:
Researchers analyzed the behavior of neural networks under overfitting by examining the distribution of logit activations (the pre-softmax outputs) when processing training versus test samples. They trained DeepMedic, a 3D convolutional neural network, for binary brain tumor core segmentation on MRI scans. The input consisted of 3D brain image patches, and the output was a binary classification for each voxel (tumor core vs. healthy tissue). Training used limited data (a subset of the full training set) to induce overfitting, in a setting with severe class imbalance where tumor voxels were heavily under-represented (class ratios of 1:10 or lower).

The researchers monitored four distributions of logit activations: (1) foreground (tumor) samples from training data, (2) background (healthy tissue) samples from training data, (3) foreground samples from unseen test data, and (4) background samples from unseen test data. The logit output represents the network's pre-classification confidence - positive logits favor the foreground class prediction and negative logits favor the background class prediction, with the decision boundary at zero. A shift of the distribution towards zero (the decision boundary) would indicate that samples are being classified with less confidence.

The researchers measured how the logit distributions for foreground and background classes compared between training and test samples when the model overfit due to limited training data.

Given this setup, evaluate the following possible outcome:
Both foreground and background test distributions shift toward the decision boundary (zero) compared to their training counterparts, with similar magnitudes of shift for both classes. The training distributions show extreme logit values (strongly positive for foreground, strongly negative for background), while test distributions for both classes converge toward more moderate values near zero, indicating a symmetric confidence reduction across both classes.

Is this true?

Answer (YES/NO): NO